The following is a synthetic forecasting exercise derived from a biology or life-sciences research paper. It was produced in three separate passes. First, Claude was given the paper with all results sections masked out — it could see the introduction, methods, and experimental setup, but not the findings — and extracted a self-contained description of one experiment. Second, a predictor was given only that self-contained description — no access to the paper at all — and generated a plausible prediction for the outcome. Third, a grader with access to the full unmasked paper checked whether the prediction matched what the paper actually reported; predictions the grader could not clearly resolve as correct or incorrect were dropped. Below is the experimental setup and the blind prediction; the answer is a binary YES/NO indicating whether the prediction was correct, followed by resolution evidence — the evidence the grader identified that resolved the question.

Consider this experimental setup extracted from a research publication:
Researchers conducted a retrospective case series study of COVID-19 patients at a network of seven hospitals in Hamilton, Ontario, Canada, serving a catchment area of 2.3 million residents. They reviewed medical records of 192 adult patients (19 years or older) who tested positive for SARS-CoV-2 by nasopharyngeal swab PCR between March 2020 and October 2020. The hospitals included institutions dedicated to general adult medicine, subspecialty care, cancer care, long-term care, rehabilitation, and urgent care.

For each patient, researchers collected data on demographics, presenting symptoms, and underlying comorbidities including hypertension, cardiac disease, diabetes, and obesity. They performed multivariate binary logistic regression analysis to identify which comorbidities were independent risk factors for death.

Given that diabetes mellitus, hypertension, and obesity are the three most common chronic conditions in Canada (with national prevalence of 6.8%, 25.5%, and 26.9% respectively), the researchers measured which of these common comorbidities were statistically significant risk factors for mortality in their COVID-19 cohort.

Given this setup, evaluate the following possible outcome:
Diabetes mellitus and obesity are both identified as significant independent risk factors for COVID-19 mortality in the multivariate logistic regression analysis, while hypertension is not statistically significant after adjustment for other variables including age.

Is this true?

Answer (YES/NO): NO